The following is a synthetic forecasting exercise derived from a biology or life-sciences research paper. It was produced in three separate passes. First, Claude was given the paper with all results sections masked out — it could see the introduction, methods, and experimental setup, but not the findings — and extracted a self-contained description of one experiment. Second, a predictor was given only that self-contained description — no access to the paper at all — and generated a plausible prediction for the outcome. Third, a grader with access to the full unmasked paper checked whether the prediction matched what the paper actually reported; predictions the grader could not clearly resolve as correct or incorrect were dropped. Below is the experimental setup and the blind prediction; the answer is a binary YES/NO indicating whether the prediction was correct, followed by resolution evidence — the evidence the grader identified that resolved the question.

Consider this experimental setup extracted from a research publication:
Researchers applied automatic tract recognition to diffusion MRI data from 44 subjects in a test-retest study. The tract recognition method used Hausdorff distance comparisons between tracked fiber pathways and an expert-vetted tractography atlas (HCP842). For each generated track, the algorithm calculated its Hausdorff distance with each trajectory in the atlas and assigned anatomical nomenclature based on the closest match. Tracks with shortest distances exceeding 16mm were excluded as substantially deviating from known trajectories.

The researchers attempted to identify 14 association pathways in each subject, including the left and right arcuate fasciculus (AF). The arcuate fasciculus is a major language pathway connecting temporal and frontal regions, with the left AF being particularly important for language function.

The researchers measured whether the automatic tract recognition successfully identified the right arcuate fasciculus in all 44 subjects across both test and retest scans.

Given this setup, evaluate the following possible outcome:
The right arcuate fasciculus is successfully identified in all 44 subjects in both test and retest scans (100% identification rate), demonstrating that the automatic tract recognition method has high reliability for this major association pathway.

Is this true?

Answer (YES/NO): NO